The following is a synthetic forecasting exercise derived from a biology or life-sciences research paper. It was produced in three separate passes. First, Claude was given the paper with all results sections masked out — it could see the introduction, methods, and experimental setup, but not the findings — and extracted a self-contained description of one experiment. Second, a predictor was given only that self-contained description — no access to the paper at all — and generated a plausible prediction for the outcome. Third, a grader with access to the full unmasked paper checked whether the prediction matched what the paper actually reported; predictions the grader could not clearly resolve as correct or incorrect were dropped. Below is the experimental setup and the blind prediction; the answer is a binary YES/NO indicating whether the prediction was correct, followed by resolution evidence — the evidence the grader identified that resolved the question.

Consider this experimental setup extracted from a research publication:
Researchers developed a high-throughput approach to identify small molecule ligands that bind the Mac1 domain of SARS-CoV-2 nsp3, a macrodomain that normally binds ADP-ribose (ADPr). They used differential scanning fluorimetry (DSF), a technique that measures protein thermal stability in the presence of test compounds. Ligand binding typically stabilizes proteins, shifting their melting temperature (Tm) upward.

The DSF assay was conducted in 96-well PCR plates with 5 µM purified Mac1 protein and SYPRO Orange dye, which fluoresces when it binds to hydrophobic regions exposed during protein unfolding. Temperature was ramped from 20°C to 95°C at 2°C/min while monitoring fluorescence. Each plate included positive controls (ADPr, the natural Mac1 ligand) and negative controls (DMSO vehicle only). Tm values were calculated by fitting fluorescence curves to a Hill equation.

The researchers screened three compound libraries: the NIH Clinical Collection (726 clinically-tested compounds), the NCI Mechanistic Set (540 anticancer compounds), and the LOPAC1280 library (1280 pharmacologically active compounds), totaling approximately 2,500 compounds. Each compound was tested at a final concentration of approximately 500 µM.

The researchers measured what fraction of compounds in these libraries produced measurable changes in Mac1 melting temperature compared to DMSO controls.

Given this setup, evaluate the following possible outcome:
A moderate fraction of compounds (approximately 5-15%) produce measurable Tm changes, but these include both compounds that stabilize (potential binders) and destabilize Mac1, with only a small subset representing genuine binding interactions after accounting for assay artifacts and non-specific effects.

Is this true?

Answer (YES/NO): NO